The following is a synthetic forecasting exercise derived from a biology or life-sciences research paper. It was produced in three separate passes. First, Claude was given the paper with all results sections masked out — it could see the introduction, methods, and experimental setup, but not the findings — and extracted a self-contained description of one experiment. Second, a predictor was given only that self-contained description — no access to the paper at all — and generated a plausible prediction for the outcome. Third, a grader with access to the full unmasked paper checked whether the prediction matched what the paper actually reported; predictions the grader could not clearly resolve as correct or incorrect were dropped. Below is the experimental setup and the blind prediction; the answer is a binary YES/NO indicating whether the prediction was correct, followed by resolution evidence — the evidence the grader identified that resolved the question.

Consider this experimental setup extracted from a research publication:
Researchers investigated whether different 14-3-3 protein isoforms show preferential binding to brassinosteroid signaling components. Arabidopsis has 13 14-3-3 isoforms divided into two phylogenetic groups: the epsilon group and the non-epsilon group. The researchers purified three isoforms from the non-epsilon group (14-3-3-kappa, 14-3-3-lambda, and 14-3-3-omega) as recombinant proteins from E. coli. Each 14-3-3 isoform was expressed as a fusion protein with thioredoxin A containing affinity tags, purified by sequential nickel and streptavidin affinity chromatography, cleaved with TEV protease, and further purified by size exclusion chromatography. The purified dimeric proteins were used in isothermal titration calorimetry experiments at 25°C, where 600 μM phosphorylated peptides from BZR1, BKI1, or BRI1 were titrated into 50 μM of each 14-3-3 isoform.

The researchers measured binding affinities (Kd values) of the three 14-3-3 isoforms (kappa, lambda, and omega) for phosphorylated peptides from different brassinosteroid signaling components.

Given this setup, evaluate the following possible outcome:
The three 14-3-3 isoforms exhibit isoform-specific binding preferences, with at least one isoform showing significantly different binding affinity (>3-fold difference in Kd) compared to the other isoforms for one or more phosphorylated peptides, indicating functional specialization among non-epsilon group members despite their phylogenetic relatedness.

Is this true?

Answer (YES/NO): NO